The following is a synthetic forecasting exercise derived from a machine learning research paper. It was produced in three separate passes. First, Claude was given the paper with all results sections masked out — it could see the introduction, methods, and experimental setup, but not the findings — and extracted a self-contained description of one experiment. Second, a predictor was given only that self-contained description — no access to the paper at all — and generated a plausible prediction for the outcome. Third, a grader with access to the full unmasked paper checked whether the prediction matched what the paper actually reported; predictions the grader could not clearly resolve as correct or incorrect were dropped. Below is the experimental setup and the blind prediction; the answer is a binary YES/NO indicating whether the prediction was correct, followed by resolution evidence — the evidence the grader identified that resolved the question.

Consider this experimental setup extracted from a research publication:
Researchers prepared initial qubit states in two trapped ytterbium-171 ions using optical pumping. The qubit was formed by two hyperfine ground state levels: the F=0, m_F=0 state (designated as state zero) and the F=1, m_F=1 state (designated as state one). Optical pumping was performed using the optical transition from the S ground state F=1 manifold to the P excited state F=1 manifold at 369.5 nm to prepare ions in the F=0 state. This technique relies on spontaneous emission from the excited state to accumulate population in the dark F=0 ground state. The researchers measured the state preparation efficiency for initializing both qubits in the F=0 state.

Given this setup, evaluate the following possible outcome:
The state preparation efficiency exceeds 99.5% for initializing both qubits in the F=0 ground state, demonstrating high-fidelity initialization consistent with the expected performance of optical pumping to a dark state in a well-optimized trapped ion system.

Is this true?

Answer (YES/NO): YES